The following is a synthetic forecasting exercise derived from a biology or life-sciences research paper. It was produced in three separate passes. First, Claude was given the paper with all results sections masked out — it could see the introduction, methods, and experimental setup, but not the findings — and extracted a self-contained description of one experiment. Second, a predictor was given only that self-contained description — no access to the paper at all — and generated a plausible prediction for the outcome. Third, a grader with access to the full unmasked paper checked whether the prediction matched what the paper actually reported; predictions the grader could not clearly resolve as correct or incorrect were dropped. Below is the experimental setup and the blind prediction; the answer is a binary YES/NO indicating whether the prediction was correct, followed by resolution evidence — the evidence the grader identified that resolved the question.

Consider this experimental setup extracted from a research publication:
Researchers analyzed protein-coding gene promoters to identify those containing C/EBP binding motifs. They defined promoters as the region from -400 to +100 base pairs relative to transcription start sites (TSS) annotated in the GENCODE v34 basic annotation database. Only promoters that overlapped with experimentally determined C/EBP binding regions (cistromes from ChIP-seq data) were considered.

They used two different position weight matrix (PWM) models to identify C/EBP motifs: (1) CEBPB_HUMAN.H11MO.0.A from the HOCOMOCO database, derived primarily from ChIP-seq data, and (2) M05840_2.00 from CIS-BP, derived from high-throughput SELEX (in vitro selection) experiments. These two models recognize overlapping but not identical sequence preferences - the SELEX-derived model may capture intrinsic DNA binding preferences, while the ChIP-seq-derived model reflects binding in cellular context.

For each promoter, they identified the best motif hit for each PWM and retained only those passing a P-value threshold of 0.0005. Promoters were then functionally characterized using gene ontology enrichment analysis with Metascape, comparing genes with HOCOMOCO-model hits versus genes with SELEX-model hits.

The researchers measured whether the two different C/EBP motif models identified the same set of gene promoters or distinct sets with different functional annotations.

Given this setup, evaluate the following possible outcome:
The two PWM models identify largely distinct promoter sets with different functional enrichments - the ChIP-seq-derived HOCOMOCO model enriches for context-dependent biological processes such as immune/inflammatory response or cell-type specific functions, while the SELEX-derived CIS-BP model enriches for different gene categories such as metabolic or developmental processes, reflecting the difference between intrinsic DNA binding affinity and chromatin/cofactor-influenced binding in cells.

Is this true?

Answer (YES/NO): NO